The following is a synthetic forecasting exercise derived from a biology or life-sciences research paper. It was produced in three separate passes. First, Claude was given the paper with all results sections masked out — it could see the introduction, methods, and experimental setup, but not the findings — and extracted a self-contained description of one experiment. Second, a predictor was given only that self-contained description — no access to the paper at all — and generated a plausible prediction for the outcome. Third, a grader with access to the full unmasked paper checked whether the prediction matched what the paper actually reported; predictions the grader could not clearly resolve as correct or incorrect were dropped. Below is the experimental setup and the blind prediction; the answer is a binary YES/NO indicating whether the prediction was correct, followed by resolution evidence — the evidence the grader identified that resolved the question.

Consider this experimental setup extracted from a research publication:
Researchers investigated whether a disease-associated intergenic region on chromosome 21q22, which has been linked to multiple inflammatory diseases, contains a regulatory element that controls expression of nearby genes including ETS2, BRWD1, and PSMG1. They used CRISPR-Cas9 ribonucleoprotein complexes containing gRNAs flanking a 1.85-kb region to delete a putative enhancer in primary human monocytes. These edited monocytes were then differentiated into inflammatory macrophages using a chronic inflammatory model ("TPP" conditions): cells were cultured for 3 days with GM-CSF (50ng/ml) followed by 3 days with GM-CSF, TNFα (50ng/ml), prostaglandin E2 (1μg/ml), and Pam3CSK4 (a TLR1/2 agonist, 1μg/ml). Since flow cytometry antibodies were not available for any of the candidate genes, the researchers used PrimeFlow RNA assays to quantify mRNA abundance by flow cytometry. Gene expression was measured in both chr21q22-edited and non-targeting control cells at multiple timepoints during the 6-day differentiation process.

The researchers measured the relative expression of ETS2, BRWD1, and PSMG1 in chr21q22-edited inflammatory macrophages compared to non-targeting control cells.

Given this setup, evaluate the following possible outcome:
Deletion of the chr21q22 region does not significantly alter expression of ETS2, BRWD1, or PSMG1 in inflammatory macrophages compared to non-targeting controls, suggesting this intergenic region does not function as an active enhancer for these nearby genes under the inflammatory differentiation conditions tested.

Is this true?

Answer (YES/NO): NO